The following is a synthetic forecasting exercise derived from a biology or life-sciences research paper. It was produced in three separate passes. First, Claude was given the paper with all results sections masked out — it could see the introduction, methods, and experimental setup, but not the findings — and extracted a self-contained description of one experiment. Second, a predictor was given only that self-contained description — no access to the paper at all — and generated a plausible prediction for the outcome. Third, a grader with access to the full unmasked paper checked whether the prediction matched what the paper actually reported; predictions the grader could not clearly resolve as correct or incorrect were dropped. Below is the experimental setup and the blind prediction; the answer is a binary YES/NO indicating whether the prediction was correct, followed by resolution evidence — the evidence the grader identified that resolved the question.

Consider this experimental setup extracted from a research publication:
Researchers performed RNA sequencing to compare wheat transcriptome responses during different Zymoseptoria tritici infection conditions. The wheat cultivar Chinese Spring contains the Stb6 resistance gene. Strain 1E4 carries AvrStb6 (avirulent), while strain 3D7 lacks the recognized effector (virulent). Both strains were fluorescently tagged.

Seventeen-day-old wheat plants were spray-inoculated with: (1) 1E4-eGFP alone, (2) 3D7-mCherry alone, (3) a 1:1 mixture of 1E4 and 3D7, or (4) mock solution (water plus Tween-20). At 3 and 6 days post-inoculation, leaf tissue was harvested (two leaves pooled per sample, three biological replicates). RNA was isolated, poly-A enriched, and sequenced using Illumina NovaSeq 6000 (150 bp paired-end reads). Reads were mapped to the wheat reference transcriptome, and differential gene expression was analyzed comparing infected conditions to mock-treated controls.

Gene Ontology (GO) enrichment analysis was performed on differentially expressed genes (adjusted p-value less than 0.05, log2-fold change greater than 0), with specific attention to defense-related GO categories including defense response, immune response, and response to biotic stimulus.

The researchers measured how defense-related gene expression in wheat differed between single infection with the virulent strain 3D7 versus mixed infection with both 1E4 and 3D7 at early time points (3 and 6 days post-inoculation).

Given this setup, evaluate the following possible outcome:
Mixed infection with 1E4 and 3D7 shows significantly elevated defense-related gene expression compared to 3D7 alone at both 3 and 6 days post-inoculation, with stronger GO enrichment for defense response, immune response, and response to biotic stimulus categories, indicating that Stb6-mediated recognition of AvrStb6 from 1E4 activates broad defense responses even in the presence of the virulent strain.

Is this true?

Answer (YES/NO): NO